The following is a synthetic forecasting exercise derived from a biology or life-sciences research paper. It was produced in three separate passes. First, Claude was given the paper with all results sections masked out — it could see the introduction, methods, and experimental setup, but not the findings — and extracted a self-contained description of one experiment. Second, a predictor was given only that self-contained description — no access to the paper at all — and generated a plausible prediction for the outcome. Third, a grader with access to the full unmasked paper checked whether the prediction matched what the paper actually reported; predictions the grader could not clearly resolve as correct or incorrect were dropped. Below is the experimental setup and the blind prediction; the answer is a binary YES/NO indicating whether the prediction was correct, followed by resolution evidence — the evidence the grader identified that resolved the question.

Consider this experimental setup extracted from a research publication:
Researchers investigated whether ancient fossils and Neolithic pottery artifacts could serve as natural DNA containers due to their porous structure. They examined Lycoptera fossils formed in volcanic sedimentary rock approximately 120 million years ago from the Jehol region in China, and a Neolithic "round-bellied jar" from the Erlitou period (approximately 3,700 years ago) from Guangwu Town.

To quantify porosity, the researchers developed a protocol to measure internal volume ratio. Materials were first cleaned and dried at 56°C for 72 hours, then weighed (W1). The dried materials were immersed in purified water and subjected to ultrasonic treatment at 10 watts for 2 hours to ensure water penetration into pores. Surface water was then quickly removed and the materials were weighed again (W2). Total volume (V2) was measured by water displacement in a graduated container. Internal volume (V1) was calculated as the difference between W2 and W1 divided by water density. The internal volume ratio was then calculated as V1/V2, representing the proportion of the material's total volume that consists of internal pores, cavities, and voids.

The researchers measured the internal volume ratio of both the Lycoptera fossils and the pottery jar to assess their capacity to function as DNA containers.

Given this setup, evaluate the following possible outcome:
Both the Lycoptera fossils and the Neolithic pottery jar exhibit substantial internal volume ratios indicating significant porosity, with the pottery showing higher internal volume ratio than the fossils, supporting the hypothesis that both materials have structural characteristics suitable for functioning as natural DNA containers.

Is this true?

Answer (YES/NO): NO